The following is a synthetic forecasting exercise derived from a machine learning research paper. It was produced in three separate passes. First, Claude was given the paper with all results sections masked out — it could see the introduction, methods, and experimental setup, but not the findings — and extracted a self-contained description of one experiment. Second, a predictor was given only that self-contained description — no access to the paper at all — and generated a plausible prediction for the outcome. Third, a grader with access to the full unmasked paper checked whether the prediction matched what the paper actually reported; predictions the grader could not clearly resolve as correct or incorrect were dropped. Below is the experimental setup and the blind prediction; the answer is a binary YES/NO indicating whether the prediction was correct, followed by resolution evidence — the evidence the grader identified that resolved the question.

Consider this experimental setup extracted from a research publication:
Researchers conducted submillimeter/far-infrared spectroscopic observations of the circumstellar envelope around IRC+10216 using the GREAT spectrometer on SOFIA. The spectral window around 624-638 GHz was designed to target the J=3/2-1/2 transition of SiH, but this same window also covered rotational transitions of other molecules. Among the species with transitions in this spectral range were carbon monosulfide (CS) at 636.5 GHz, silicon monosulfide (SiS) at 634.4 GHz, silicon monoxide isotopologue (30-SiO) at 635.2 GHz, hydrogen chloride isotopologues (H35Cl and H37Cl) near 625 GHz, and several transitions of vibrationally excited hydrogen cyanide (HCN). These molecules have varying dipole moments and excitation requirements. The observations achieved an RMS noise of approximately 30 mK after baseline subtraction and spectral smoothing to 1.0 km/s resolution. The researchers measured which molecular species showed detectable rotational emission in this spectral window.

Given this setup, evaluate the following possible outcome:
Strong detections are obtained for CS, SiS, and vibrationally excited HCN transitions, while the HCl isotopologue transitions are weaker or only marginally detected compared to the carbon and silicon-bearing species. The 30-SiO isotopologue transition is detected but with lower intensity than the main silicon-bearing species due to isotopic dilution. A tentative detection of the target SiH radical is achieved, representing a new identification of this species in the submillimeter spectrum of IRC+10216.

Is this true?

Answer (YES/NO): NO